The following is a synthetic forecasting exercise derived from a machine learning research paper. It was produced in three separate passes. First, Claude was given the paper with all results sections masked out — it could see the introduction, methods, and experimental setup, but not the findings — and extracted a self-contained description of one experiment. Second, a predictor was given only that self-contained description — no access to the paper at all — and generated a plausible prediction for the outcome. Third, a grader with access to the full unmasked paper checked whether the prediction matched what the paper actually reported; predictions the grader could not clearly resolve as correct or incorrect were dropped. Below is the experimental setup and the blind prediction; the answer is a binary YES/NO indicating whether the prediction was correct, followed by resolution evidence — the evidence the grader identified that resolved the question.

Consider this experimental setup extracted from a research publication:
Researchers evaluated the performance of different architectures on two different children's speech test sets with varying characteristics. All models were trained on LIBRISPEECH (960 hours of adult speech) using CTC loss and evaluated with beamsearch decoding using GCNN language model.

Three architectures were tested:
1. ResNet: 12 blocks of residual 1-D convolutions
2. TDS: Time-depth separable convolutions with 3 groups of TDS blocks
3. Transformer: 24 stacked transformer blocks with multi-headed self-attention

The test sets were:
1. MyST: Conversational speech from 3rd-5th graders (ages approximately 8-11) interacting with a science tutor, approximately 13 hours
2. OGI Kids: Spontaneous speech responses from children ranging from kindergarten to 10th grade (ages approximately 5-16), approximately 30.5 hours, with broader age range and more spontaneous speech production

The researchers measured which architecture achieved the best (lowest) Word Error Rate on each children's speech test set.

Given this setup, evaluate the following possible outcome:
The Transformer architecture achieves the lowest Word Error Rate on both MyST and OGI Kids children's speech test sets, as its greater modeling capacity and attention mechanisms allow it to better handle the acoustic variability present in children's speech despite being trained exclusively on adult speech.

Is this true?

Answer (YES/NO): NO